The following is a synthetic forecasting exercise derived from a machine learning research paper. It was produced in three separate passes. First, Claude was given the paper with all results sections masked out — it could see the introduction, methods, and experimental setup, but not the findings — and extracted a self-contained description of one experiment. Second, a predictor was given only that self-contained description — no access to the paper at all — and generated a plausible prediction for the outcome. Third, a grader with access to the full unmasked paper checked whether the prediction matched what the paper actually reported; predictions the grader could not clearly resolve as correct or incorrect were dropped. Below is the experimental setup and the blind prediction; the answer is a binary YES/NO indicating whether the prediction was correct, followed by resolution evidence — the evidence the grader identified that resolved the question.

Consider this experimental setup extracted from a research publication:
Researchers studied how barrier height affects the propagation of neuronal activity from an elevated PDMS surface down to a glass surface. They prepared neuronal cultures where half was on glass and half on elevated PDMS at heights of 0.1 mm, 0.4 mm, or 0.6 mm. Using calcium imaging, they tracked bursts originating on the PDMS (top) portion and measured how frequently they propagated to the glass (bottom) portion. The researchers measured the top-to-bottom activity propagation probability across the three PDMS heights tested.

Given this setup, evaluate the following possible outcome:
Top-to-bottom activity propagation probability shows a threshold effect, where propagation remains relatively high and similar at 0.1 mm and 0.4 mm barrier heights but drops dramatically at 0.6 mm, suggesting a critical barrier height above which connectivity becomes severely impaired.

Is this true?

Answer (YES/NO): YES